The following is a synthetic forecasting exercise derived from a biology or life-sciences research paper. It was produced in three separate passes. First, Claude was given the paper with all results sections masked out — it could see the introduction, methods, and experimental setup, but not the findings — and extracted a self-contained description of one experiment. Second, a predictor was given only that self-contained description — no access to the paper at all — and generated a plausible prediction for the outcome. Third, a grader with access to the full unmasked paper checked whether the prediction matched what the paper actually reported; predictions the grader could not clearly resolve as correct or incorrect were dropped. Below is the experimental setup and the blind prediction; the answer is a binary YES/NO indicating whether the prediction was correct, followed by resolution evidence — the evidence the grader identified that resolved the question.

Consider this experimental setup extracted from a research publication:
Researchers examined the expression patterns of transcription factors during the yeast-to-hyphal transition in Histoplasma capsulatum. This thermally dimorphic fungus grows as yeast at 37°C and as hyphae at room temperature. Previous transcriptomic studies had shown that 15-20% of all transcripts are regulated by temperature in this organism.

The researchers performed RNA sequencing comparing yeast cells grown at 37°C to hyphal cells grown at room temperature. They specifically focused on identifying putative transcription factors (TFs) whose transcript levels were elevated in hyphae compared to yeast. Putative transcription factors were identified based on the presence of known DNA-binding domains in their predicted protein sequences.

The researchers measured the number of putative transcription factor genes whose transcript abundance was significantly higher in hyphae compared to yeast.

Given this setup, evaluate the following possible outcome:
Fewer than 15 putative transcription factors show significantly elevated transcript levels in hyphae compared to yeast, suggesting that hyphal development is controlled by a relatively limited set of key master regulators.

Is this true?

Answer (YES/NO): NO